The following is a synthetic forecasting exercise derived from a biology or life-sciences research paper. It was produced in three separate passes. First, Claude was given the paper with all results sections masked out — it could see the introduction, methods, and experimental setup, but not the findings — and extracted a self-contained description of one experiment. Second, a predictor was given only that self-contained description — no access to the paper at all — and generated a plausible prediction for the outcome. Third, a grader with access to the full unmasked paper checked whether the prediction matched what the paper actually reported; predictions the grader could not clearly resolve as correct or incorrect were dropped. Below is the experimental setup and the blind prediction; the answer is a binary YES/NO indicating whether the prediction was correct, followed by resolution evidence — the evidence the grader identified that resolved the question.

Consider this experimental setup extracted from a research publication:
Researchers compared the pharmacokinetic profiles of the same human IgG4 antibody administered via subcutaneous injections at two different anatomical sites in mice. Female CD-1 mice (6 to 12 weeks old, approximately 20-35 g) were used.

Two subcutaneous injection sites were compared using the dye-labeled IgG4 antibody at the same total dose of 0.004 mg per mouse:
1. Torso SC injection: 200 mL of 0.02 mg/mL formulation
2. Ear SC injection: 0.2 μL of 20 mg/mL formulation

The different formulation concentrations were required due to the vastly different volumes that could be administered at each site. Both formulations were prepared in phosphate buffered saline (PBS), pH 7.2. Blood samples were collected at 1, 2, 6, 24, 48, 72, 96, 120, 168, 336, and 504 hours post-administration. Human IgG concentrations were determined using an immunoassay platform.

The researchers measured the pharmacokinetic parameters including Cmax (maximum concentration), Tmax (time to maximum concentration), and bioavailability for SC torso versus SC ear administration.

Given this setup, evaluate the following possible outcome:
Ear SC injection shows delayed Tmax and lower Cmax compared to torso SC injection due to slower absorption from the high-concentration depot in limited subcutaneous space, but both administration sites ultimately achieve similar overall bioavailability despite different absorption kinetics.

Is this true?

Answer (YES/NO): NO